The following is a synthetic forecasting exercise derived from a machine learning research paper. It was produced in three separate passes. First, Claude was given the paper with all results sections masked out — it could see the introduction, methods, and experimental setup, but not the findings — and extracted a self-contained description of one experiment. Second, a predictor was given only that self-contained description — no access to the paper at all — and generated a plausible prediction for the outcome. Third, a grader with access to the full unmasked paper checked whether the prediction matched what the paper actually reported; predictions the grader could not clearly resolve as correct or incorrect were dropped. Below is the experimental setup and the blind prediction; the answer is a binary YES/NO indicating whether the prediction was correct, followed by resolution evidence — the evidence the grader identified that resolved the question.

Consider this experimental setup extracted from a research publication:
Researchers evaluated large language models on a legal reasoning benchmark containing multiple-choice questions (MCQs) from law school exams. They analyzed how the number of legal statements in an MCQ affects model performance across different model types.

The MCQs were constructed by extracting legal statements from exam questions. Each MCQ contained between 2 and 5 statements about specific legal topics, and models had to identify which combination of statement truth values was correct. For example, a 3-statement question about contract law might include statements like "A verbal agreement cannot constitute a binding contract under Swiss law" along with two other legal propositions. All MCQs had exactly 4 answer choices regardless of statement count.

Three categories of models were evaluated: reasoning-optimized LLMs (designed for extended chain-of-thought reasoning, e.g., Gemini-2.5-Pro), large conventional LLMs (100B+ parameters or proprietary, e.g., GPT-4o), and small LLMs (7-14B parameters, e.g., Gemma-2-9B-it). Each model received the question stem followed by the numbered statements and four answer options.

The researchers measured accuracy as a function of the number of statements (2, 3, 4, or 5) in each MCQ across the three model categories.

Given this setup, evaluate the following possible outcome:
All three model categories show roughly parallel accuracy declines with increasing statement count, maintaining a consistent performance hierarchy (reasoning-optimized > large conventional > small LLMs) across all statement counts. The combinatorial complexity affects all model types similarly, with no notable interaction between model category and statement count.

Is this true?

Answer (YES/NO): NO